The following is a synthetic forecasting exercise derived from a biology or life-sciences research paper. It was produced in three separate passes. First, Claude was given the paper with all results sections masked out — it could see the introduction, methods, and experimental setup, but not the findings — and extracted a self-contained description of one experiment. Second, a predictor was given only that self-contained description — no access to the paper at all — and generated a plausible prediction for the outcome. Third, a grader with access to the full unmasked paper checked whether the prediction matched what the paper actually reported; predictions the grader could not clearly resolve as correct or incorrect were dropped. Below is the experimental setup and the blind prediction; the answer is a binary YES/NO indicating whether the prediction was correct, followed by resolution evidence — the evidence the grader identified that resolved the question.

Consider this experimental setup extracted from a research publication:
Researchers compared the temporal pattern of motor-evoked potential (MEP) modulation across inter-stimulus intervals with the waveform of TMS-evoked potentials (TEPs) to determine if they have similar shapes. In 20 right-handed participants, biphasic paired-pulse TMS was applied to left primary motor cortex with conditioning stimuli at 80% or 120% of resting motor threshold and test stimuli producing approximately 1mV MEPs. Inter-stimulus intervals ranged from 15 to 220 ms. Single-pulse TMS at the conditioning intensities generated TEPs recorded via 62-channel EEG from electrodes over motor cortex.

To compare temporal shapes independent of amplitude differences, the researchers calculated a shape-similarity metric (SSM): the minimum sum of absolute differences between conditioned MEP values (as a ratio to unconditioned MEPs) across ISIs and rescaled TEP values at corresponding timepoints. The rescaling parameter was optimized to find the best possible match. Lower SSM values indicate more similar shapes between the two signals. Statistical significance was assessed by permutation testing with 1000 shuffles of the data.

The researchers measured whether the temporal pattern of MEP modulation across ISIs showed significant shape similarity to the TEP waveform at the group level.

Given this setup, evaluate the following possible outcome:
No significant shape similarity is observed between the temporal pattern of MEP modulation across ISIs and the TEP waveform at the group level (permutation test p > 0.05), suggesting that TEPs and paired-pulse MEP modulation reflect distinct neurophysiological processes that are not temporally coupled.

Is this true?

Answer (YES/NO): NO